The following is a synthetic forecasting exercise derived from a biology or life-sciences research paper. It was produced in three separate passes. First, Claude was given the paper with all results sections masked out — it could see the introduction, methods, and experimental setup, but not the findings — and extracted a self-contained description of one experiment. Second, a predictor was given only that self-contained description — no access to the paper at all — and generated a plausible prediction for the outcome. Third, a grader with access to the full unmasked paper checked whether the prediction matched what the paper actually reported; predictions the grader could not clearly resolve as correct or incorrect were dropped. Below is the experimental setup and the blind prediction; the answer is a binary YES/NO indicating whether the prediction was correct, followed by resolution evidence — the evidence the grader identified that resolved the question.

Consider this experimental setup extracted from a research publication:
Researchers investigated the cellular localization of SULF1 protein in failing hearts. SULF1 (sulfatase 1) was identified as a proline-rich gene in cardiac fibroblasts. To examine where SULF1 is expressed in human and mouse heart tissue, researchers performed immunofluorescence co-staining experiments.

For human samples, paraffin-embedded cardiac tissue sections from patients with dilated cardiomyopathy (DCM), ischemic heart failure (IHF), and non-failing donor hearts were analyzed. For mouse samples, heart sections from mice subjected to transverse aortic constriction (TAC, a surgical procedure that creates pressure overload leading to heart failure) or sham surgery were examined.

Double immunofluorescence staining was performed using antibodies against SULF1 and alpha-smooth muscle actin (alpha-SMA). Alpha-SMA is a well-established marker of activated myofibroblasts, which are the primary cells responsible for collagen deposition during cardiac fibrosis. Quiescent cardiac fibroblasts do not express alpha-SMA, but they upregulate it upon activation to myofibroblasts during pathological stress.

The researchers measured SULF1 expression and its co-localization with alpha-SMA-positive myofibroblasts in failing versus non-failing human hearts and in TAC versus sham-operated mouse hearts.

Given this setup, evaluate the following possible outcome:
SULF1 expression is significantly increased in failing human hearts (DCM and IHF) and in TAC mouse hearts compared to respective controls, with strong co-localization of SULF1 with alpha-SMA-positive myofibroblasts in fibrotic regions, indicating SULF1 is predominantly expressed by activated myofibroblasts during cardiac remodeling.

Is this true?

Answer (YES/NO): YES